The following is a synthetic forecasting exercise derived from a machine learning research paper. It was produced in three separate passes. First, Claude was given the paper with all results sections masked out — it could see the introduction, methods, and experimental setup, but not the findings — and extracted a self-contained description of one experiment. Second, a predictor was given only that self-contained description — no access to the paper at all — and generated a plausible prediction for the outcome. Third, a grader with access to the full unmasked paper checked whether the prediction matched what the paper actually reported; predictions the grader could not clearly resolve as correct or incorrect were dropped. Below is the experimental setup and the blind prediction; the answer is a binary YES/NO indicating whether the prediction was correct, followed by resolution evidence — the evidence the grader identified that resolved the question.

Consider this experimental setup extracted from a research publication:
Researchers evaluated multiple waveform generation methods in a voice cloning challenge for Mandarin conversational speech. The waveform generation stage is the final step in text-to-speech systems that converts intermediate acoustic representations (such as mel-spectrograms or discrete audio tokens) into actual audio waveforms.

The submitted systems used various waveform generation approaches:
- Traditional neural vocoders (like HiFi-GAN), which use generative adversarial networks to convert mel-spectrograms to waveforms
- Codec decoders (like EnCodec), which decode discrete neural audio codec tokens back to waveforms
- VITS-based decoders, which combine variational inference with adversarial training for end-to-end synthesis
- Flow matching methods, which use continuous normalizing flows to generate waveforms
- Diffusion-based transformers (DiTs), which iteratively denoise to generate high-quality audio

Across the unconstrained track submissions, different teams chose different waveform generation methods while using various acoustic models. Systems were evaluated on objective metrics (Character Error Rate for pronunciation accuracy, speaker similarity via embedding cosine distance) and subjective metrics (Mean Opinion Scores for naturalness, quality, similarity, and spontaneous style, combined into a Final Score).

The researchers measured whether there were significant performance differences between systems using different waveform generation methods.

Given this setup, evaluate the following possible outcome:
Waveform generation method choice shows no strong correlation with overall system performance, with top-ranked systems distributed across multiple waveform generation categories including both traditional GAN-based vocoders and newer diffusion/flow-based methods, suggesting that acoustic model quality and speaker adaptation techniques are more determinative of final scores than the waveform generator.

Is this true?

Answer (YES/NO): YES